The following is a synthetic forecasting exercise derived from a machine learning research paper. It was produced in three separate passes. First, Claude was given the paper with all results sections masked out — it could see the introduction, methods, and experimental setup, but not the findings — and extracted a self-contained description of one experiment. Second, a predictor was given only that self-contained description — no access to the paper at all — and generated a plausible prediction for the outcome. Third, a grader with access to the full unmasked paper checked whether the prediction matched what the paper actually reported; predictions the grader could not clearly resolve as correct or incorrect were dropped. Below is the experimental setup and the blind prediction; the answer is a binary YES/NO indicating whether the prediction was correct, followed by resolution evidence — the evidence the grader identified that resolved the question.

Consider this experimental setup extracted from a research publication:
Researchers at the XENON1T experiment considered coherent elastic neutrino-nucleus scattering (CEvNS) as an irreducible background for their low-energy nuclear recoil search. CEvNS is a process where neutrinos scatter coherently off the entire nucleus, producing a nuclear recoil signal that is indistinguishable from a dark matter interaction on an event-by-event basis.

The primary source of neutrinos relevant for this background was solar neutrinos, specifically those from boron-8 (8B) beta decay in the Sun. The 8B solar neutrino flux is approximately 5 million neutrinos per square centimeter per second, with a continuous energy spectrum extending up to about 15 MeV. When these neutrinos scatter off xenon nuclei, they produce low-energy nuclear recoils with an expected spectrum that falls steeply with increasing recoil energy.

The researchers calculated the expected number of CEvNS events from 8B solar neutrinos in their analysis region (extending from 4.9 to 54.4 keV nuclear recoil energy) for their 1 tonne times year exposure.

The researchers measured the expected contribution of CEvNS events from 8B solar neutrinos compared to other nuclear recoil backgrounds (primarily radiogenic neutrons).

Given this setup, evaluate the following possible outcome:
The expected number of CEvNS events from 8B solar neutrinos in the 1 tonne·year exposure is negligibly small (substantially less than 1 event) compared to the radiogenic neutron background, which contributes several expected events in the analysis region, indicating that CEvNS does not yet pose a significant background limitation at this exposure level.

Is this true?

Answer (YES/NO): NO